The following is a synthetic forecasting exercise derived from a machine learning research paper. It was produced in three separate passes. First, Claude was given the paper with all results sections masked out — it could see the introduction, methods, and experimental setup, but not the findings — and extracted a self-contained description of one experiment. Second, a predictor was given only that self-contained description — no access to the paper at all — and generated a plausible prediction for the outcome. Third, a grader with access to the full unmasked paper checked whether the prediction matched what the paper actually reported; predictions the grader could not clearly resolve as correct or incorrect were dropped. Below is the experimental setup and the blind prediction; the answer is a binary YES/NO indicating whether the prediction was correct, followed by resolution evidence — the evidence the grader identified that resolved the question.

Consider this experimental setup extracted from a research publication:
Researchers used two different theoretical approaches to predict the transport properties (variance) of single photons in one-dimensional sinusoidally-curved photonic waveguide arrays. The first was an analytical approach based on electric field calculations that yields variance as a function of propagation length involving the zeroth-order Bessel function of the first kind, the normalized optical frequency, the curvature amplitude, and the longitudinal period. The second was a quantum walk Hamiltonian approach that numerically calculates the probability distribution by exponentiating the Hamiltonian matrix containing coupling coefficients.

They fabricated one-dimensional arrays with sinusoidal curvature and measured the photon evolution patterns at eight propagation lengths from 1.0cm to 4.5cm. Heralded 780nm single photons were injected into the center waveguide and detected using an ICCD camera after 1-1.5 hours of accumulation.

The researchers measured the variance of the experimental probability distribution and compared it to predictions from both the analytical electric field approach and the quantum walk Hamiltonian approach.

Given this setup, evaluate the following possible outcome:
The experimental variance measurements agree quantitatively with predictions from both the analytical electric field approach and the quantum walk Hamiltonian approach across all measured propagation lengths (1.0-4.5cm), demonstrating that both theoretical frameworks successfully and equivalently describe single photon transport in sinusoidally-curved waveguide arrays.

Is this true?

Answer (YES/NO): YES